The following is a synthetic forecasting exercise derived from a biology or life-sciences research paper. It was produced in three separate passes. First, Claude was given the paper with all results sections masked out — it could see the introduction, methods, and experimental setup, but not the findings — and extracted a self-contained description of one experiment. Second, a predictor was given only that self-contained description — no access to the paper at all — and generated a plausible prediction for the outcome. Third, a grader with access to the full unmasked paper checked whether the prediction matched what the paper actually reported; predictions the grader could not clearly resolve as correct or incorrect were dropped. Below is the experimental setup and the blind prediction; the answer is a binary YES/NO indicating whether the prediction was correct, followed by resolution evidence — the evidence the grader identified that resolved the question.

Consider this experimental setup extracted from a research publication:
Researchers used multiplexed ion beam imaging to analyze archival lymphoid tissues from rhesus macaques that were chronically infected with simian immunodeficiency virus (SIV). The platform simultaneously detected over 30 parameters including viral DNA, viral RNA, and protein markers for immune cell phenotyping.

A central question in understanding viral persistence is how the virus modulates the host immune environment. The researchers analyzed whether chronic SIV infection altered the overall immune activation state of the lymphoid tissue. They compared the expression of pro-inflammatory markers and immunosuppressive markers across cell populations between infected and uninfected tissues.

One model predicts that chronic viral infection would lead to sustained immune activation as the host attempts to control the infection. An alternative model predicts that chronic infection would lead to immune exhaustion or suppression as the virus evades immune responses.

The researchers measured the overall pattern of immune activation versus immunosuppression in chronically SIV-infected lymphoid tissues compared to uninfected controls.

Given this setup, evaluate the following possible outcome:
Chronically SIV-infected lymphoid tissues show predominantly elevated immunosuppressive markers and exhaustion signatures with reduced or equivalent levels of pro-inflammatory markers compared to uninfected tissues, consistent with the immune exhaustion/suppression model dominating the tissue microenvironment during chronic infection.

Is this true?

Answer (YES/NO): NO